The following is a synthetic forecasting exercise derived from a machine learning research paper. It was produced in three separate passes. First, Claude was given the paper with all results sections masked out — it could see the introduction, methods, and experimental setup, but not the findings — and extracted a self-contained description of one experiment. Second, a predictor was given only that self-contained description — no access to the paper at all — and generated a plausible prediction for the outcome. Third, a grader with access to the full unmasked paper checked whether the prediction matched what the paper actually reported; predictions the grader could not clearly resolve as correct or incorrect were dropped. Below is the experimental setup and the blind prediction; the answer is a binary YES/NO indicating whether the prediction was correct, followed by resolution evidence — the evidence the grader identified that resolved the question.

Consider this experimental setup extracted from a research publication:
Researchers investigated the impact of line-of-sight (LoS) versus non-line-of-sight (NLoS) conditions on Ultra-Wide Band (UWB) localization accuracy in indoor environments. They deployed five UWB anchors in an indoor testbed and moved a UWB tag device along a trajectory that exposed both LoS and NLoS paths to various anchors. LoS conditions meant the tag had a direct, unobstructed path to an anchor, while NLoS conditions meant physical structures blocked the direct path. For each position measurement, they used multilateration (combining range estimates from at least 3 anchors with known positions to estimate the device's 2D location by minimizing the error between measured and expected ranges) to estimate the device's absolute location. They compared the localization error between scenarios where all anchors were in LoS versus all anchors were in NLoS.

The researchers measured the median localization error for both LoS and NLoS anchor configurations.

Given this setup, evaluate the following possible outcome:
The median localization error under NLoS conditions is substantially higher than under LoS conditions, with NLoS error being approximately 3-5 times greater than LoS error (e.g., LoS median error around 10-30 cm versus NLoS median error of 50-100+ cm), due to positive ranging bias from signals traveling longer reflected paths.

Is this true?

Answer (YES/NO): YES